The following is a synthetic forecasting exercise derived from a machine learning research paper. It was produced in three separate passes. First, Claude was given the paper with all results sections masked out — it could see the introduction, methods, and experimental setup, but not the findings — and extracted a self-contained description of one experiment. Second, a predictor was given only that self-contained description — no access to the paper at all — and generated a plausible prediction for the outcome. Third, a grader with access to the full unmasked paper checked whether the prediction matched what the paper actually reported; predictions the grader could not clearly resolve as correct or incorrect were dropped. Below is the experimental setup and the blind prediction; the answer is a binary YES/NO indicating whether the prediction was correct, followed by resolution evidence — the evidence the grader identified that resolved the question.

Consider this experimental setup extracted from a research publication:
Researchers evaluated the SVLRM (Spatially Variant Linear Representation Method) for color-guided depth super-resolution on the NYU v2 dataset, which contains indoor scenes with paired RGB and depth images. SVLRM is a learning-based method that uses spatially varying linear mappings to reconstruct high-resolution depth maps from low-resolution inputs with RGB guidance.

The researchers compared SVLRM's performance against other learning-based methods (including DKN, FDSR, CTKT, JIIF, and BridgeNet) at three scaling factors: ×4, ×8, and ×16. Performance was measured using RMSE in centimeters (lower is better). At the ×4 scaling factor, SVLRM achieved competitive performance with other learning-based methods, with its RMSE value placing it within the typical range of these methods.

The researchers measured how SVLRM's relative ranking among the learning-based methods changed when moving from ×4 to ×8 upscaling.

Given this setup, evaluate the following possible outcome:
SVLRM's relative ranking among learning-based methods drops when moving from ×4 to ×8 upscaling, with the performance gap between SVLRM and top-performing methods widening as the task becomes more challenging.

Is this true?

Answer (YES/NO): NO